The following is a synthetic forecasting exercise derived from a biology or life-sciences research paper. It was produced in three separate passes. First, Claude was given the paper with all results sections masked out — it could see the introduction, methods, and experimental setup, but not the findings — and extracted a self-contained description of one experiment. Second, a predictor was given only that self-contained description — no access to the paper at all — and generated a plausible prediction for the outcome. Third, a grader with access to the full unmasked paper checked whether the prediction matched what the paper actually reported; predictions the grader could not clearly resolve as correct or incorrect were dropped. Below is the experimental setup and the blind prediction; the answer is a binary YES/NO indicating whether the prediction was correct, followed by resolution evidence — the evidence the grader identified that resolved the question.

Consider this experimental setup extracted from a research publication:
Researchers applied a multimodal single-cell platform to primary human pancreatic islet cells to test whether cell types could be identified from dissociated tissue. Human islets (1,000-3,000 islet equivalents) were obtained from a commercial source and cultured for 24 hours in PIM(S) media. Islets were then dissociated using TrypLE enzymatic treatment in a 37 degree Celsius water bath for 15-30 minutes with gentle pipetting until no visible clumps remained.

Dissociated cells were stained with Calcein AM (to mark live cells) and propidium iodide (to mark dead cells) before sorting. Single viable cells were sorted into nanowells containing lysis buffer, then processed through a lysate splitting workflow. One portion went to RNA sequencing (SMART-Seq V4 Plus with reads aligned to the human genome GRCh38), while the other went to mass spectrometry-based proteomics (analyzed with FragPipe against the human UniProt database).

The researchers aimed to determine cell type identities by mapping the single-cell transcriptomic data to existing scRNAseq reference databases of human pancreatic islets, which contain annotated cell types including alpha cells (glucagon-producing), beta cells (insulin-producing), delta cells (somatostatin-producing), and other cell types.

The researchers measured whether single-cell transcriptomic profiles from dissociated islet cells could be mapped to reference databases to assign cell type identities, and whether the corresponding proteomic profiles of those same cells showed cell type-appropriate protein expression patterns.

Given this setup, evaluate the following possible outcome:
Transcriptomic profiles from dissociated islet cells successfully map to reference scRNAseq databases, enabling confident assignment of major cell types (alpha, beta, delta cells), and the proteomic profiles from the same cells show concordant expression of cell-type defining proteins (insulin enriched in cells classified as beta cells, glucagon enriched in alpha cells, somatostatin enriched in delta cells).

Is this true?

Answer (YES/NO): YES